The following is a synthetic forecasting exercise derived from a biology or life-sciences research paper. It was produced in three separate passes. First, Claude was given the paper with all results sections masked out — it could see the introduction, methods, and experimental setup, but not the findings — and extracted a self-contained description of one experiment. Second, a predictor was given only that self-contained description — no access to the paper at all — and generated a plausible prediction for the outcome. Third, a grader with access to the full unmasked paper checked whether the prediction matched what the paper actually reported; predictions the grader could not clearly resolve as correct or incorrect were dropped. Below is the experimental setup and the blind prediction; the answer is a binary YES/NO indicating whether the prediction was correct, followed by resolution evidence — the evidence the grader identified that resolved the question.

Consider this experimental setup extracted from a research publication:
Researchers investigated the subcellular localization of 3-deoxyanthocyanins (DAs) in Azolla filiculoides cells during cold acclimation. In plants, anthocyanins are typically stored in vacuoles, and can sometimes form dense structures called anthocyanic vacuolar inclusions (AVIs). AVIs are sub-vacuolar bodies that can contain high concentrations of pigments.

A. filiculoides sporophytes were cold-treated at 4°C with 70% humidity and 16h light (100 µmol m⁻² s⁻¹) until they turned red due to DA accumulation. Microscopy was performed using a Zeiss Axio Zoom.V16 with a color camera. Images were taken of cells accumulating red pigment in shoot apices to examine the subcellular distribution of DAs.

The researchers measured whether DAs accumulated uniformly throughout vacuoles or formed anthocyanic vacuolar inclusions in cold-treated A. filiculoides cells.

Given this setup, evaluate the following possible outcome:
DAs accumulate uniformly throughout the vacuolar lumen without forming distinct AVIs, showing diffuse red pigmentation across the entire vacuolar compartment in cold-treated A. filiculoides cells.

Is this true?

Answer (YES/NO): NO